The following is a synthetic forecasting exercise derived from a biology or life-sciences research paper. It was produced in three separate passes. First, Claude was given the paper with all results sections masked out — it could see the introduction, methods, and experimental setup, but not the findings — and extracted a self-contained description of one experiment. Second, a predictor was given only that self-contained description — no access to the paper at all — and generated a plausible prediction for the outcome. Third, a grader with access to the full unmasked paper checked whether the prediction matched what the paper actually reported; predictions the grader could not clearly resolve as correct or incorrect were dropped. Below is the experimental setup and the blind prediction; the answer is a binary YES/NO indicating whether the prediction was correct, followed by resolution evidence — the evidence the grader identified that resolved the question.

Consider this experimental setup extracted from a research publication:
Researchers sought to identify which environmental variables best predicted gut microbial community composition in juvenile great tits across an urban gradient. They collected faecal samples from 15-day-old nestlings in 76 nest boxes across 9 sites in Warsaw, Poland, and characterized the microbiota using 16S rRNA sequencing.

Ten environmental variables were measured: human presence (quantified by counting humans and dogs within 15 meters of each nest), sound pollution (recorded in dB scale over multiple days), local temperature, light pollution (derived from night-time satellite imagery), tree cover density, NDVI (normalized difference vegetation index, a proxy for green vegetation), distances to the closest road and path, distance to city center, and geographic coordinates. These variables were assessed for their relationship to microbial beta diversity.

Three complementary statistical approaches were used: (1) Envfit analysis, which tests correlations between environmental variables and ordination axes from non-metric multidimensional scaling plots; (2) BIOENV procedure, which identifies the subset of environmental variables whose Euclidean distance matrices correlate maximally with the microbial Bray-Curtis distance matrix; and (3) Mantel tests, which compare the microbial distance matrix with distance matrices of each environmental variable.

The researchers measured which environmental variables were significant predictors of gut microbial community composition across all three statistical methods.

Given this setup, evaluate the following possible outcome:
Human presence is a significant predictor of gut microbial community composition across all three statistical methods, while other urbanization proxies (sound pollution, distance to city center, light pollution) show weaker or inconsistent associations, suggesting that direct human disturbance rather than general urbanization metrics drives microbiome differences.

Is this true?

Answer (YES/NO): NO